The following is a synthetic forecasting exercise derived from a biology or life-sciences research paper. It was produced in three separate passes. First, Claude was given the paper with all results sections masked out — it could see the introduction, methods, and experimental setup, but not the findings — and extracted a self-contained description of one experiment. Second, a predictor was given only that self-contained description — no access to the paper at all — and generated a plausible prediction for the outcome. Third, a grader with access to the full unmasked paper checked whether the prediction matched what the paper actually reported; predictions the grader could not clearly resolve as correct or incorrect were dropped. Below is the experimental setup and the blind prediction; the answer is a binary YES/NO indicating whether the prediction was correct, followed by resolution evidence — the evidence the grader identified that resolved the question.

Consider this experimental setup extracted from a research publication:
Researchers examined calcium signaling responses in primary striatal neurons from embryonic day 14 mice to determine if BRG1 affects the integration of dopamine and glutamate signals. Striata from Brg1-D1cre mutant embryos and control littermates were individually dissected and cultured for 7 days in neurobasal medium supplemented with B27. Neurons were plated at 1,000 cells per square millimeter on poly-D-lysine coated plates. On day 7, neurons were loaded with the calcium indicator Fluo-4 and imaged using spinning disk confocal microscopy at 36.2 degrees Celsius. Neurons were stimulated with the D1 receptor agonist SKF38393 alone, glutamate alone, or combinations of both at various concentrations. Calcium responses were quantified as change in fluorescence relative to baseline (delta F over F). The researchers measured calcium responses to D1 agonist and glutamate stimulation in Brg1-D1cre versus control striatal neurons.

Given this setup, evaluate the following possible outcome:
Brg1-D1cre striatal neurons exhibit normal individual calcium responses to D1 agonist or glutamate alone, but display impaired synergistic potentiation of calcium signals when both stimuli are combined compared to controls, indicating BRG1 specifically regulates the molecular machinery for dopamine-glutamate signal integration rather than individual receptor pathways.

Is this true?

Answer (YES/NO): NO